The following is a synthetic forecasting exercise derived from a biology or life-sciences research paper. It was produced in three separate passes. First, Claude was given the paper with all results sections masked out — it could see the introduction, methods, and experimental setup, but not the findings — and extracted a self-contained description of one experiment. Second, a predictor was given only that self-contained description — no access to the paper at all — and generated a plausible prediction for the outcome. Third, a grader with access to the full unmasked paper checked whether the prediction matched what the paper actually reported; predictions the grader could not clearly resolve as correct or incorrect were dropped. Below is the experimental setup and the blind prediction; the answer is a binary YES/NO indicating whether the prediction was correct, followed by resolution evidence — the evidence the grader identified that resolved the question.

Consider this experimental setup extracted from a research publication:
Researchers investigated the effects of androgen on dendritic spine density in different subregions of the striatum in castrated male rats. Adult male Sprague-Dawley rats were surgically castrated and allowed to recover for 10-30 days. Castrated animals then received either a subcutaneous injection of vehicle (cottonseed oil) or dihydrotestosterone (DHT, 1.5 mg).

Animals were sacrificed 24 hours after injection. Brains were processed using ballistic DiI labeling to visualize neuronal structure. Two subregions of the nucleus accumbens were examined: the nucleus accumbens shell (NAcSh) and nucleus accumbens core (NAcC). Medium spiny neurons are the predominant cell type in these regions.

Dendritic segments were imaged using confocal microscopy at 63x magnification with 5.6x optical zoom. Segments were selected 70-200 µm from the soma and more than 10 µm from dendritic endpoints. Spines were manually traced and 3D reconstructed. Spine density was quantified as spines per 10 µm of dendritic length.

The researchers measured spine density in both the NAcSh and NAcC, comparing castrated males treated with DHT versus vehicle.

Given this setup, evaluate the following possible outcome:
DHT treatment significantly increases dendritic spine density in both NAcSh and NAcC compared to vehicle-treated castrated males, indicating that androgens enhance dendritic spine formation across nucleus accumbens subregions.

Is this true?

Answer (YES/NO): NO